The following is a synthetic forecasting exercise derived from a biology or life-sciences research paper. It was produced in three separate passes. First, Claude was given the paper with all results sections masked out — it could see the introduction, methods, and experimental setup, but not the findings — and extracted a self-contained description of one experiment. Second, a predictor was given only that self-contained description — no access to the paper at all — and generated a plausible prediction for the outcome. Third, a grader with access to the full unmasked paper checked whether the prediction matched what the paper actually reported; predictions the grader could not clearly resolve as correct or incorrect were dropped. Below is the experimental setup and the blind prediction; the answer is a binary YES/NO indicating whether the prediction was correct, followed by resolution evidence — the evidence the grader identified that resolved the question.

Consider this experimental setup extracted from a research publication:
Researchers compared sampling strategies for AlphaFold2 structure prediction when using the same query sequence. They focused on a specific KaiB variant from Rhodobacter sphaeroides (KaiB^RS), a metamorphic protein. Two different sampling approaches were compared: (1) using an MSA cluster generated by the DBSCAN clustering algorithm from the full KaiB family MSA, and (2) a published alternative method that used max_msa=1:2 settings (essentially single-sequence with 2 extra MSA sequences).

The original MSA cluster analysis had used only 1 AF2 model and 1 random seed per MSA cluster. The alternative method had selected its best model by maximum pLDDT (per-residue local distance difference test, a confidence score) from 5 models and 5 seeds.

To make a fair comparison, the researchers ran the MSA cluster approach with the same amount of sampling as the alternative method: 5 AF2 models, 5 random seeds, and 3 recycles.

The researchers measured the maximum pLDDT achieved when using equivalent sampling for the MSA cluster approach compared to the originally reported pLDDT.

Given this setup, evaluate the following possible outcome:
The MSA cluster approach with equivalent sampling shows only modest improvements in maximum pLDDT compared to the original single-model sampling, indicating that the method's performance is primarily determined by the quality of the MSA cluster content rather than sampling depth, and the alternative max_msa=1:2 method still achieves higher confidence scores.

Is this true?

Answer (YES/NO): NO